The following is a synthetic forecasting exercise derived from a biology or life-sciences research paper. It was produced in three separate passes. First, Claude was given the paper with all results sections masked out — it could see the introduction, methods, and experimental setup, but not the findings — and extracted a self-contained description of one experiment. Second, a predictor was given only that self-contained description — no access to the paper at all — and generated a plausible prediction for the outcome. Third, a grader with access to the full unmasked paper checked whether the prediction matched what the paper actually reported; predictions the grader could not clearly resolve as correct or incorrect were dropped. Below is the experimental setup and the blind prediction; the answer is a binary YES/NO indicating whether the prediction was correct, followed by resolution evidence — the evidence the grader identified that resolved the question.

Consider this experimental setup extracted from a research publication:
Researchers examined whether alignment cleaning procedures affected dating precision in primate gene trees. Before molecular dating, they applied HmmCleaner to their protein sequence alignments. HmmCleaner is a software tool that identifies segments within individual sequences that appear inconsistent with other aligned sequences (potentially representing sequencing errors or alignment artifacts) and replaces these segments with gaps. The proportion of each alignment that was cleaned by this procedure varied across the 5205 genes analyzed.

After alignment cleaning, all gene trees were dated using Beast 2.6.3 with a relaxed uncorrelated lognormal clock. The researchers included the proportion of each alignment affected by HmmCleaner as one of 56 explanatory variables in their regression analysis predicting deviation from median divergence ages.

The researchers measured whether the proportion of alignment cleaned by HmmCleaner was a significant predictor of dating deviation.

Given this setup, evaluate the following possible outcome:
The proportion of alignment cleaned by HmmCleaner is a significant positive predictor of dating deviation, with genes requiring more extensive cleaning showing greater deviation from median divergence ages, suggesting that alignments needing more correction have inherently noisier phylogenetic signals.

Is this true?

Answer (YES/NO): NO